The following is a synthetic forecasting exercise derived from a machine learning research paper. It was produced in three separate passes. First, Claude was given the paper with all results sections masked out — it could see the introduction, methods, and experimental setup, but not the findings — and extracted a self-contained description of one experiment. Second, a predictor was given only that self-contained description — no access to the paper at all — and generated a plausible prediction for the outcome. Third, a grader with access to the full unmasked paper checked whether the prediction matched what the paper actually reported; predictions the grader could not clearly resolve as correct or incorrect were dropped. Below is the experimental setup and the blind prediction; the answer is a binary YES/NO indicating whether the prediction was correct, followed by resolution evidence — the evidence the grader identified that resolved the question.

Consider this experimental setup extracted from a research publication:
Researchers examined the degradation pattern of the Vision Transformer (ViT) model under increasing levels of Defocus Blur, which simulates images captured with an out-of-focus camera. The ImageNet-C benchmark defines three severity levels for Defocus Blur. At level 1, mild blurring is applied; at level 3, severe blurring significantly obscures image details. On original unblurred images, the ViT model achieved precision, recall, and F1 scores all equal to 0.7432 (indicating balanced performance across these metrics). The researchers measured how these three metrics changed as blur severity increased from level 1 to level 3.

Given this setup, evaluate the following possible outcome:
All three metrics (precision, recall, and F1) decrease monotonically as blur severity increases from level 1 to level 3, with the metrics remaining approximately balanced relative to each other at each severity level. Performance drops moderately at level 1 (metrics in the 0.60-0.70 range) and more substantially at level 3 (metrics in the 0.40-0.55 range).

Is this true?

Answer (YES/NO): NO